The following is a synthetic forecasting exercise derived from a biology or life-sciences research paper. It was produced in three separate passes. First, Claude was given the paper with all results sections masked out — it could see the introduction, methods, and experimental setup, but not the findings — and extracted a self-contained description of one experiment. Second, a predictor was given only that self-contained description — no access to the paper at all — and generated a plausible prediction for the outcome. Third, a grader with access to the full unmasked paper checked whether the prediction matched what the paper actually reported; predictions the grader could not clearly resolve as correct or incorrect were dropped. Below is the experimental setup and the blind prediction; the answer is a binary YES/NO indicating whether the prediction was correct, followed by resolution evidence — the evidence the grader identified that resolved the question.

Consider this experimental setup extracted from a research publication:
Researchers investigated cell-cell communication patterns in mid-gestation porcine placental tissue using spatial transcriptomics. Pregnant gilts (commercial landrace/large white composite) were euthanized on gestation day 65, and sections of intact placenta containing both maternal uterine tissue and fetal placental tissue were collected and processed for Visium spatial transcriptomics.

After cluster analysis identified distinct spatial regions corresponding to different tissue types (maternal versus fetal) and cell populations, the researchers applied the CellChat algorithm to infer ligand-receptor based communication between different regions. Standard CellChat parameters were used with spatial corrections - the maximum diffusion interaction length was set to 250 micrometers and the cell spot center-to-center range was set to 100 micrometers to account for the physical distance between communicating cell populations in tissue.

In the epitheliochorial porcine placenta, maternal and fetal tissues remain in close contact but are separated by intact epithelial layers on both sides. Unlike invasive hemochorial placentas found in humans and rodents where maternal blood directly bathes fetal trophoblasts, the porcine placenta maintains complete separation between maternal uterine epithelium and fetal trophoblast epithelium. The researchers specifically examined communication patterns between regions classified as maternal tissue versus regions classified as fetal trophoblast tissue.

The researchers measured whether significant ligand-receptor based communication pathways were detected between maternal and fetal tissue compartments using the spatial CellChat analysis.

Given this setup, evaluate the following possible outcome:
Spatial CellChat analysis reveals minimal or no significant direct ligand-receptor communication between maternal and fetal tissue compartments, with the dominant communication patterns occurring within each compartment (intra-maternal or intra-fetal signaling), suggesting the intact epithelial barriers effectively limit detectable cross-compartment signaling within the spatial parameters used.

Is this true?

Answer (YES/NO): NO